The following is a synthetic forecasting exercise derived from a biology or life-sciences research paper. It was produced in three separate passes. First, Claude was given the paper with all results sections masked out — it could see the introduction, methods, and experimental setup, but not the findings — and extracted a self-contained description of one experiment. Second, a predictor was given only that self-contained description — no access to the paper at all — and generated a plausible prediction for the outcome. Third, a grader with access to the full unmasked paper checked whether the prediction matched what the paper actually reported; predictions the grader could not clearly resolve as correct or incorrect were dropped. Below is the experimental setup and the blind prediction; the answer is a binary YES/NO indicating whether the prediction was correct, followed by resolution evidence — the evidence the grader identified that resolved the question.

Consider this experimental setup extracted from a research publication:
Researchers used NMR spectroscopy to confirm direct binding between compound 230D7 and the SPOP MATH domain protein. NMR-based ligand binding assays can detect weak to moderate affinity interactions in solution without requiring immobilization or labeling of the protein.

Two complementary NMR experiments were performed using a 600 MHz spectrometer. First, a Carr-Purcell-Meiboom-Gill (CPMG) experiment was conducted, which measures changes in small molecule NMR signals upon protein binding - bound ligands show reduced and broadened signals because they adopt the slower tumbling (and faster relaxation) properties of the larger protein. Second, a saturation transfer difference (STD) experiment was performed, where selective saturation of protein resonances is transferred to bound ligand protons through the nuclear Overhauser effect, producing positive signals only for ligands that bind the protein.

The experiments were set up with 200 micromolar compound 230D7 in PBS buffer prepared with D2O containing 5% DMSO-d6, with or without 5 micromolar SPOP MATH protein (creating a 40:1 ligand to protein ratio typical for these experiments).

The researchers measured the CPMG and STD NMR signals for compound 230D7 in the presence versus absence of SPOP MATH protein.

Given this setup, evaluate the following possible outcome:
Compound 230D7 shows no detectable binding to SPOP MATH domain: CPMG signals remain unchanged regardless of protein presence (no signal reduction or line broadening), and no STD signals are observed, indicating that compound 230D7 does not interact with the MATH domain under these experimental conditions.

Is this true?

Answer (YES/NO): NO